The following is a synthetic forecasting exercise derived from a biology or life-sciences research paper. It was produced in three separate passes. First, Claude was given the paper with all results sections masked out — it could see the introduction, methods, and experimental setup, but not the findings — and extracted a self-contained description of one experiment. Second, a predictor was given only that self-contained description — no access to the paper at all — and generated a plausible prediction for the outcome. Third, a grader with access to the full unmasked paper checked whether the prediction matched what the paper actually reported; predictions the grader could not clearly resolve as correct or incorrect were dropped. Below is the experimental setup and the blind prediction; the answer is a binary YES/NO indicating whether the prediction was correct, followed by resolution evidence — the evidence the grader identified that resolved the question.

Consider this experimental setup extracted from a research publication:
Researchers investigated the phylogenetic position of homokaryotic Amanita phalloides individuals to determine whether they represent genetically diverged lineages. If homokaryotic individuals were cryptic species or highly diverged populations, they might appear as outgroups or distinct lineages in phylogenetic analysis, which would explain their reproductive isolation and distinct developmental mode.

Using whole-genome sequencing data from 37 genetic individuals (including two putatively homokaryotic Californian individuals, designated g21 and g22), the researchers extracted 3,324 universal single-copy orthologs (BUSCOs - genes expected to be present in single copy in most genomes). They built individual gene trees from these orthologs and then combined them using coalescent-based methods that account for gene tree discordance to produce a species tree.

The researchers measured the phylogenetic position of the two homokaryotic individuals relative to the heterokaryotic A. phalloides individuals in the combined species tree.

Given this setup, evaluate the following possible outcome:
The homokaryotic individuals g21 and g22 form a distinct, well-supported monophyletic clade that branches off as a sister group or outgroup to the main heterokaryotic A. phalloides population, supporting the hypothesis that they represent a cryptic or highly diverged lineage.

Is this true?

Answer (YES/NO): NO